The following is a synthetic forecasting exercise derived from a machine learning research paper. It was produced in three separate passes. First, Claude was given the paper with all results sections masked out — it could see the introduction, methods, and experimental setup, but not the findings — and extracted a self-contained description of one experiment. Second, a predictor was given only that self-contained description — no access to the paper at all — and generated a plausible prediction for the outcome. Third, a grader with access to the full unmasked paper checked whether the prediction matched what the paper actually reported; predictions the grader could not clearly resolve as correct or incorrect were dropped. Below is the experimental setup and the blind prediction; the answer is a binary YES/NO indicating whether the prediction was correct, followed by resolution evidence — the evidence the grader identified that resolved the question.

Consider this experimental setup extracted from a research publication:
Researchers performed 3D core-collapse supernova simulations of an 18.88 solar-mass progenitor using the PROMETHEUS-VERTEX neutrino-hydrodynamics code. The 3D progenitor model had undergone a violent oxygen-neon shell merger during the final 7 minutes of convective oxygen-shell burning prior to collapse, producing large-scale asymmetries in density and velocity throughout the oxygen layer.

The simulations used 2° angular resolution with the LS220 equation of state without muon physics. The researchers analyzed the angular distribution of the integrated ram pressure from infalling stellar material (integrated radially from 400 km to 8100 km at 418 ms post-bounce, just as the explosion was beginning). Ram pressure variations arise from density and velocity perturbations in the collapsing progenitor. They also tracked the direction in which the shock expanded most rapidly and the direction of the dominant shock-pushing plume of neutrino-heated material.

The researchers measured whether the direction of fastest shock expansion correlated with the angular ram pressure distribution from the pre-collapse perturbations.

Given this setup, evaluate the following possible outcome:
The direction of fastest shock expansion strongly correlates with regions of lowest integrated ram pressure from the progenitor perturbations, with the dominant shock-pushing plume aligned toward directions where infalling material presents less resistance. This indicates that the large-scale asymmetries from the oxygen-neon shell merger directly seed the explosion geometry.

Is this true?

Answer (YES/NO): YES